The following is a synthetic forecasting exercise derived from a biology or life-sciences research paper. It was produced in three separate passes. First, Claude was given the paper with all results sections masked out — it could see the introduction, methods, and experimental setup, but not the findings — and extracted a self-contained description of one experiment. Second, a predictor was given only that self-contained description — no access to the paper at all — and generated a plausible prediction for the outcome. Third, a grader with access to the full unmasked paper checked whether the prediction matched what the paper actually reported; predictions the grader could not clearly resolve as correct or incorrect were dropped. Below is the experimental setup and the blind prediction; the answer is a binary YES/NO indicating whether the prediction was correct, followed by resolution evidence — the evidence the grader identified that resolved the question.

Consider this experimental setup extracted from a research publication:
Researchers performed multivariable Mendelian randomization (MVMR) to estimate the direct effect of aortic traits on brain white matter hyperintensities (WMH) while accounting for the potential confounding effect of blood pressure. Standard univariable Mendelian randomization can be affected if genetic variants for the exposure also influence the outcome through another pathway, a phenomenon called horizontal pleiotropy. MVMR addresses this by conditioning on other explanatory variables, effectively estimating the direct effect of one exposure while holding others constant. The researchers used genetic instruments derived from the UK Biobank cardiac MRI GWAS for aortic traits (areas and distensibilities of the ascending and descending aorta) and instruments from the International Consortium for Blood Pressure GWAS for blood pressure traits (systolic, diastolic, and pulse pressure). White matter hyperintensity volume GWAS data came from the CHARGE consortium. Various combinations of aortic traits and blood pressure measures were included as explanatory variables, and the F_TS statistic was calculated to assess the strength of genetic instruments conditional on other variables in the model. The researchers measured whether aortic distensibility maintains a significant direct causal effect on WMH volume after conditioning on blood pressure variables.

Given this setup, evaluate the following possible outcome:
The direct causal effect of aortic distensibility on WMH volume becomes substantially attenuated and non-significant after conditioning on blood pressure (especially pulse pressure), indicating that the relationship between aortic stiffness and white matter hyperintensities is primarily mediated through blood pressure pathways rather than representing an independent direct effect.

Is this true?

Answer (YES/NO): NO